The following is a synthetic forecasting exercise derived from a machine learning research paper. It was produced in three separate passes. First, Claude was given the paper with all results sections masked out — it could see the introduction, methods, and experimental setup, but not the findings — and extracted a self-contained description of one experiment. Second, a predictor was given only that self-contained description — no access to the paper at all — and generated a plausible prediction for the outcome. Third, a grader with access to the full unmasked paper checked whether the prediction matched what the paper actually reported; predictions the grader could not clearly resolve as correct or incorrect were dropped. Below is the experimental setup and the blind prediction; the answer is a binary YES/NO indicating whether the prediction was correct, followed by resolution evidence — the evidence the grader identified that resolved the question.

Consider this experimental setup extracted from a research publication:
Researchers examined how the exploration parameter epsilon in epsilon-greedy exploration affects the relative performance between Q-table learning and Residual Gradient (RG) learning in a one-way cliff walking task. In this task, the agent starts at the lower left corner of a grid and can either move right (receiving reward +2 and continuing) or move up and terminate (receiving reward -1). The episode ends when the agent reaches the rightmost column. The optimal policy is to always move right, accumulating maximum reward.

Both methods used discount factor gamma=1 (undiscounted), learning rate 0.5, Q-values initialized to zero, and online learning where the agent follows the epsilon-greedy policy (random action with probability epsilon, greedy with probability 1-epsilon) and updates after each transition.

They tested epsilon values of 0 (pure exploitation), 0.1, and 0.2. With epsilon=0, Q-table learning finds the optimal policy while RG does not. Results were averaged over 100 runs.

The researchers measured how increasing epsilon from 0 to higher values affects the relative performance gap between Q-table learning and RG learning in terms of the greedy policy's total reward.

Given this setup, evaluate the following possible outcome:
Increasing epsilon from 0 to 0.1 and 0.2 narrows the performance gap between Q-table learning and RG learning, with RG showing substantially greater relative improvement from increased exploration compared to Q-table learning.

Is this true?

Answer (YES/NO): YES